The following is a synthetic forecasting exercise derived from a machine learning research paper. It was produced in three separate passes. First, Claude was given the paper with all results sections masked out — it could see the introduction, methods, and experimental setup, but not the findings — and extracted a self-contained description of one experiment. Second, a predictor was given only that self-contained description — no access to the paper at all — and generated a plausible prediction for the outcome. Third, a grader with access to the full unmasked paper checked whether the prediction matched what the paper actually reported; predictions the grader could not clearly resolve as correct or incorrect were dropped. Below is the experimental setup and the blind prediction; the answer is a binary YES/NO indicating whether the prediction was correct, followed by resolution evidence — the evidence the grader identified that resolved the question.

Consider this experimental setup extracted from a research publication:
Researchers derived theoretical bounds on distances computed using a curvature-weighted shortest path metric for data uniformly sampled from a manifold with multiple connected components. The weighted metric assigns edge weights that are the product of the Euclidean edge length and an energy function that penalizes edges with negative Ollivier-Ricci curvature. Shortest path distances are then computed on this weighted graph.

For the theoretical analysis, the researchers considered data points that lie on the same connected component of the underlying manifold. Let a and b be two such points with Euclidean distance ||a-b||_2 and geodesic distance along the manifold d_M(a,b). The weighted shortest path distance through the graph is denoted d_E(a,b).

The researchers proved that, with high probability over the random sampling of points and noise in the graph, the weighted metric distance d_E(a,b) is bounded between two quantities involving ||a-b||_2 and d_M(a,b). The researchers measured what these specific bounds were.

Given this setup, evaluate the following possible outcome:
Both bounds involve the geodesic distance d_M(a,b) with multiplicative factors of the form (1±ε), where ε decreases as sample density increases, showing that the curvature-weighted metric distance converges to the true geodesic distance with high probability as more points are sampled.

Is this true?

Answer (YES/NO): NO